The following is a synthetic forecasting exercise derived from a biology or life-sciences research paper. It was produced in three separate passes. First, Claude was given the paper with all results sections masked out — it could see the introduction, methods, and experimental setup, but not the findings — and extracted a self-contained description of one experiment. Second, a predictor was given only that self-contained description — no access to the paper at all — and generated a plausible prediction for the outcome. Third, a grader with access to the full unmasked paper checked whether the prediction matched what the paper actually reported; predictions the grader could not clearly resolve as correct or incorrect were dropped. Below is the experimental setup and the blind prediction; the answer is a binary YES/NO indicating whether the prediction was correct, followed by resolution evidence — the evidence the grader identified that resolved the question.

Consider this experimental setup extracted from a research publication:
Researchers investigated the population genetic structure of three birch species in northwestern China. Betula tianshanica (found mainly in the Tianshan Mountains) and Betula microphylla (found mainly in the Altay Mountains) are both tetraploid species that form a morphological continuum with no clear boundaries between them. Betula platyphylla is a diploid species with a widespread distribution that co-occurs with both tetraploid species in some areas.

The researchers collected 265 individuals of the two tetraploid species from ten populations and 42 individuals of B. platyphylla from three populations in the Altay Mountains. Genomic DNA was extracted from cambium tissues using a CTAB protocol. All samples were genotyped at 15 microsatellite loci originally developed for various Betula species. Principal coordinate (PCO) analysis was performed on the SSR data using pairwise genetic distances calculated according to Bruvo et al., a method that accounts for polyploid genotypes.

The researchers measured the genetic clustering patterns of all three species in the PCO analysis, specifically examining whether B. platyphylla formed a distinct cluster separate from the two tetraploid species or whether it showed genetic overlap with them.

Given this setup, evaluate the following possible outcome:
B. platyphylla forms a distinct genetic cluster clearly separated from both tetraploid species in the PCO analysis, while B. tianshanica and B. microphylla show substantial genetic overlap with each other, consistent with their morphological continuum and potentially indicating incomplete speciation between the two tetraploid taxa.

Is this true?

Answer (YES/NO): NO